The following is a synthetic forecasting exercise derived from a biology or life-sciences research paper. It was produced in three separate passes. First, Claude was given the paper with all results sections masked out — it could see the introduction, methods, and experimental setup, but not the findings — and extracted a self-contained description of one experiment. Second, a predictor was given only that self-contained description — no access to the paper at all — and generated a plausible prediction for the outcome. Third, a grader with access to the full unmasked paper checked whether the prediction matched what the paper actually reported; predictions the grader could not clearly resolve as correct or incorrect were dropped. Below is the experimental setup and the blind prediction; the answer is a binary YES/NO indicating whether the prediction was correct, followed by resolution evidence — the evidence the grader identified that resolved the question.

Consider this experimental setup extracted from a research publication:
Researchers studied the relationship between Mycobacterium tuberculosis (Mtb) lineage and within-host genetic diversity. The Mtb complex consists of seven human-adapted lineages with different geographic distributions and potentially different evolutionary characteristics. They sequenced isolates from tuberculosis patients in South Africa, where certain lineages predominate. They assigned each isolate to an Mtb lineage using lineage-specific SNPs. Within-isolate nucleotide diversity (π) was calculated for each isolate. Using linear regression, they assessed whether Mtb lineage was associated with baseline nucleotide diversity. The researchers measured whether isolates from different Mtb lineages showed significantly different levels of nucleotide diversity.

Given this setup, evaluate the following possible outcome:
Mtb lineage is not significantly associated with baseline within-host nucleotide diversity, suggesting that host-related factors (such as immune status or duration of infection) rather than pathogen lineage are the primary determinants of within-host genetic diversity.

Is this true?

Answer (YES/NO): NO